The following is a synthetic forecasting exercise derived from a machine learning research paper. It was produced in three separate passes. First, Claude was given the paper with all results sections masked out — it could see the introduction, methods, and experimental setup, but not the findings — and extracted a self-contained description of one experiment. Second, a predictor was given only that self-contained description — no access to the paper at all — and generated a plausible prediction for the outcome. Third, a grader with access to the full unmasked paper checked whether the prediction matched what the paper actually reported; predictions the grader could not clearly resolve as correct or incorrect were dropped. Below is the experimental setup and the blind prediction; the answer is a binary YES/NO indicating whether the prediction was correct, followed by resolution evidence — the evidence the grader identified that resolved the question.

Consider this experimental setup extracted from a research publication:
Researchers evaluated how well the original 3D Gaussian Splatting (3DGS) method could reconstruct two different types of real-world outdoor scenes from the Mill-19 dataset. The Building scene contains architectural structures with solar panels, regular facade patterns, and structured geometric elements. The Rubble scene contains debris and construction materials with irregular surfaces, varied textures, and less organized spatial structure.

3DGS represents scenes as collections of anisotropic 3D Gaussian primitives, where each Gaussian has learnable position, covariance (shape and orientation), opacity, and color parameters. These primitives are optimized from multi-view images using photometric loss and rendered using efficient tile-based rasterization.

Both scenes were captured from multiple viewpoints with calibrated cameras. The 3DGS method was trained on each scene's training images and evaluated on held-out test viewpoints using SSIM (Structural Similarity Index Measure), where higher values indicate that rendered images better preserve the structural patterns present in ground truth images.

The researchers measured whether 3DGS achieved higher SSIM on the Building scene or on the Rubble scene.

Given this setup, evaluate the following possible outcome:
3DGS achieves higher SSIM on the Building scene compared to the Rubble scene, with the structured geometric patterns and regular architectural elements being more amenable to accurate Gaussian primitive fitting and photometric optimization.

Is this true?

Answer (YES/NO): NO